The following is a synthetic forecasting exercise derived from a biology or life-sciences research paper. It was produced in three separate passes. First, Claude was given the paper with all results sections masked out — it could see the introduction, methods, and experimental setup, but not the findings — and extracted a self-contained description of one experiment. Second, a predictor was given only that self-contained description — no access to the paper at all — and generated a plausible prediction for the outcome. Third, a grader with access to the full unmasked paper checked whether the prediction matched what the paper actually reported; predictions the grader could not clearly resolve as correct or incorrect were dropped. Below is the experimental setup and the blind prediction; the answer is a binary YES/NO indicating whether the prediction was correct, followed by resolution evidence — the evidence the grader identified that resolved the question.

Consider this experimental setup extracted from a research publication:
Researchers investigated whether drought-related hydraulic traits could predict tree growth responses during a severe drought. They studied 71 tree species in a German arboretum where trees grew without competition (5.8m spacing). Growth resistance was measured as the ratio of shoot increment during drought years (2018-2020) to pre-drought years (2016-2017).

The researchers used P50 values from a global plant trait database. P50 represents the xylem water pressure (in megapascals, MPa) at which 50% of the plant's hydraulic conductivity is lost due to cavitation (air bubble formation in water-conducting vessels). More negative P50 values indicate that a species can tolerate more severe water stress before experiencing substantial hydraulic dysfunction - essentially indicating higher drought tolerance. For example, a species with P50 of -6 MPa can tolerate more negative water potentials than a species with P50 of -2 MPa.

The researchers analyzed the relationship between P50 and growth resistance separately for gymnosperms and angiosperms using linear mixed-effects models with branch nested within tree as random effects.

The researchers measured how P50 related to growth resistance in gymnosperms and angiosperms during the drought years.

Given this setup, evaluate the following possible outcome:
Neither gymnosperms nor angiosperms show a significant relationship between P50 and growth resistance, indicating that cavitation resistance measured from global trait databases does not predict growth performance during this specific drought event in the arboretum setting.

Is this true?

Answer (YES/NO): NO